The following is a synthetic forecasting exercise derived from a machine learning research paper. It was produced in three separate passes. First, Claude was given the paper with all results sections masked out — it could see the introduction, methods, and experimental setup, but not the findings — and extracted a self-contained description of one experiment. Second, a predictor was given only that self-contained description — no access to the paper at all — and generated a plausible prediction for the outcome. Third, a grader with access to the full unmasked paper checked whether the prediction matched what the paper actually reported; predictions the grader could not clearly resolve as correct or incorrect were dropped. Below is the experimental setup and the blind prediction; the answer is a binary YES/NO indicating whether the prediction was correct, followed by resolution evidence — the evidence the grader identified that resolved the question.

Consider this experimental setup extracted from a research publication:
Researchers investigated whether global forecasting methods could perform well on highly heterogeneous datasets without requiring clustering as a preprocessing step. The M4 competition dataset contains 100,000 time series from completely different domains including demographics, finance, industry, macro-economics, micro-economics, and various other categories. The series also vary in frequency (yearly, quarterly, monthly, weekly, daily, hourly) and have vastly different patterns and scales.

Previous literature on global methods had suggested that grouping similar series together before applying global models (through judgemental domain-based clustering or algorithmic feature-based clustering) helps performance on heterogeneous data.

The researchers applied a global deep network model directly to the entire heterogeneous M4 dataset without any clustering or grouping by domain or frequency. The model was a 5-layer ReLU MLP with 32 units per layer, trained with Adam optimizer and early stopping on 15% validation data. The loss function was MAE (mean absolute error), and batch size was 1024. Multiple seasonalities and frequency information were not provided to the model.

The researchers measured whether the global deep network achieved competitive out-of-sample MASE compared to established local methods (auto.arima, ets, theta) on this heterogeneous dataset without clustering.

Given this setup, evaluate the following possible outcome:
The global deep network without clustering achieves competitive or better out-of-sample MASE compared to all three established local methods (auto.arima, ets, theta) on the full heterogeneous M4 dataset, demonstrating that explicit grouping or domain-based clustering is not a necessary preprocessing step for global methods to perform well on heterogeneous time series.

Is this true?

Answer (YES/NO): NO